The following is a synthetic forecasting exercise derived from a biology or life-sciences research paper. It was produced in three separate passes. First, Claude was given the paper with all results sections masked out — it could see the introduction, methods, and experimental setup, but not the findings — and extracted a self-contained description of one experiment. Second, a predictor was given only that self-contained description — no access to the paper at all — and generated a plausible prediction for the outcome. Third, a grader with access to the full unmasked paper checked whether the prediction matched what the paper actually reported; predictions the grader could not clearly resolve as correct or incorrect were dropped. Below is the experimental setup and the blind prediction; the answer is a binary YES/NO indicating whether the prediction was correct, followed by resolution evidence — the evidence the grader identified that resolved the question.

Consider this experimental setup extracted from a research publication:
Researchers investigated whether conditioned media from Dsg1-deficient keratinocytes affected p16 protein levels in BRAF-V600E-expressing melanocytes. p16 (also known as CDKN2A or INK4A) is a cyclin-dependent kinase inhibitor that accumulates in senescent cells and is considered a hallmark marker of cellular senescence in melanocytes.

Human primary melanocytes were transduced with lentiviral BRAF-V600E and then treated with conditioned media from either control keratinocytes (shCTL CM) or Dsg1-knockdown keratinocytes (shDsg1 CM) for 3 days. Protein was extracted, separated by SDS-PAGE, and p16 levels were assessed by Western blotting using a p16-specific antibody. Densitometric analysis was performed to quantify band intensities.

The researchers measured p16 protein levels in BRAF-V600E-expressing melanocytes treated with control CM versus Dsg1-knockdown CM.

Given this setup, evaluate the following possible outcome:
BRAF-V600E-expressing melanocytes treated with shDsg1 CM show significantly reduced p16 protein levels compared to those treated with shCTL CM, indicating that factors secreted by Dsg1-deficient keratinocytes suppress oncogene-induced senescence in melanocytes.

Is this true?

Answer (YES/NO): YES